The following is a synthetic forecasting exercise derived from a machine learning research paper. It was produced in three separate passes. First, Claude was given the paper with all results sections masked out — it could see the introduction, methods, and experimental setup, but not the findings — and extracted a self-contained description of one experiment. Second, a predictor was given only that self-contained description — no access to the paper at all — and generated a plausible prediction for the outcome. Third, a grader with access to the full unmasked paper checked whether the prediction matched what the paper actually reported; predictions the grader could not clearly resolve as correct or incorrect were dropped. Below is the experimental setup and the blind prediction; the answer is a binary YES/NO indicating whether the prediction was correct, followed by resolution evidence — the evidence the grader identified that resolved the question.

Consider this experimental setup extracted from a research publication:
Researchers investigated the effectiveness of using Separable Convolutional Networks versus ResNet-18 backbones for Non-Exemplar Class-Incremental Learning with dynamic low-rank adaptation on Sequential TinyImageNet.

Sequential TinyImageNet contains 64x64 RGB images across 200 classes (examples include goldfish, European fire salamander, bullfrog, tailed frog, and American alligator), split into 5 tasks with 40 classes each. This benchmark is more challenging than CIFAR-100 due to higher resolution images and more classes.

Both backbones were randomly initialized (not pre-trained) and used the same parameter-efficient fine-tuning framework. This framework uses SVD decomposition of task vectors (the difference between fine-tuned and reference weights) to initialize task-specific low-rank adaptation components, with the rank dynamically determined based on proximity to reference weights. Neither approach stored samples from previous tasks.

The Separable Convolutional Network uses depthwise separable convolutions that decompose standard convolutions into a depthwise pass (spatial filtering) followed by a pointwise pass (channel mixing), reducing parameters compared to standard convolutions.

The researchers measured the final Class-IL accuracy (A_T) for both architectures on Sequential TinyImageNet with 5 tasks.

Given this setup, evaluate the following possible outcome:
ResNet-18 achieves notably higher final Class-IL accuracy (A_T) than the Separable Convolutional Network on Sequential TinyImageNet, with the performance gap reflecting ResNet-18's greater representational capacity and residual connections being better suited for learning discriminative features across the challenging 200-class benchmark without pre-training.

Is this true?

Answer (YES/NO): NO